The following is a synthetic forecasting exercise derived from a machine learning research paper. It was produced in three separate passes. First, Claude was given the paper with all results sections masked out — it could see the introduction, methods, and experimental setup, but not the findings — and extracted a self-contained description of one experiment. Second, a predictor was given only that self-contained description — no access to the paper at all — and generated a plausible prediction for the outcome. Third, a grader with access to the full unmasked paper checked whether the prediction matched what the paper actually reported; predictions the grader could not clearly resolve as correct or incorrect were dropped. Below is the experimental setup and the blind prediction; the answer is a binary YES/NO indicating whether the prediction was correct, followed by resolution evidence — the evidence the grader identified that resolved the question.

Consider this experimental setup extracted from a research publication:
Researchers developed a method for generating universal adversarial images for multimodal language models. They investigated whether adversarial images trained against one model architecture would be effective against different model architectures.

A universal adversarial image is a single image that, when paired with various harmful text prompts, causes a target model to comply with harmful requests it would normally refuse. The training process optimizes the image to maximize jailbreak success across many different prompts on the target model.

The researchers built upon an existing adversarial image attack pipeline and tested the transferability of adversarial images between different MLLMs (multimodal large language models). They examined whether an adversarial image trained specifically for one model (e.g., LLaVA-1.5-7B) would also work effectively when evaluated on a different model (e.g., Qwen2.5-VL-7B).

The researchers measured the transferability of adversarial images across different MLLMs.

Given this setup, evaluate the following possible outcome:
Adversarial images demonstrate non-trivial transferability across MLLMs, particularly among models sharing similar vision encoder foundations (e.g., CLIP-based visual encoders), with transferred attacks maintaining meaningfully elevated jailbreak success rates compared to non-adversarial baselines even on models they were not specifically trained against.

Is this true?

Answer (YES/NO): NO